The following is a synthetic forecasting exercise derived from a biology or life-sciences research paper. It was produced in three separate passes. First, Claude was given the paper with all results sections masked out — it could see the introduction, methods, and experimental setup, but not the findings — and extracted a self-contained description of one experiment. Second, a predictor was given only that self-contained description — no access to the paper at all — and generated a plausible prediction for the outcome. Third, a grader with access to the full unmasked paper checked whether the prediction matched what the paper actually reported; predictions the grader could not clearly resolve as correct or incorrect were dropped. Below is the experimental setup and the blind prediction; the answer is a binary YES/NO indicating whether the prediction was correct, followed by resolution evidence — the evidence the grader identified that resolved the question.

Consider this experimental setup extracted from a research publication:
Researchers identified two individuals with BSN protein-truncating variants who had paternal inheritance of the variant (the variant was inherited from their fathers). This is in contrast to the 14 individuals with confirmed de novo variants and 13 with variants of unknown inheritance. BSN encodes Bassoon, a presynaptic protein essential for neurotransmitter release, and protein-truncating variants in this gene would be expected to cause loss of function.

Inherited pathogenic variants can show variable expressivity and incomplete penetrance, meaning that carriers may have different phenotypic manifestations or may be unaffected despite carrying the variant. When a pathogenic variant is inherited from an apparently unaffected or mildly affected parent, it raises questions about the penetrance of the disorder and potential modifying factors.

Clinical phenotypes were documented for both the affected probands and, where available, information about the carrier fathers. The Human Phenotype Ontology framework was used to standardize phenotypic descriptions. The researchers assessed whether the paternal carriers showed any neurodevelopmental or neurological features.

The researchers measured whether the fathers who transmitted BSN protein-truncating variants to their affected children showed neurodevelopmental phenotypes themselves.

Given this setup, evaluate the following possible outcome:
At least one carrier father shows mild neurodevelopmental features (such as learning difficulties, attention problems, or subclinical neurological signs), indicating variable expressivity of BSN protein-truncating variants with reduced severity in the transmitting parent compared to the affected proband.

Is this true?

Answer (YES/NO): NO